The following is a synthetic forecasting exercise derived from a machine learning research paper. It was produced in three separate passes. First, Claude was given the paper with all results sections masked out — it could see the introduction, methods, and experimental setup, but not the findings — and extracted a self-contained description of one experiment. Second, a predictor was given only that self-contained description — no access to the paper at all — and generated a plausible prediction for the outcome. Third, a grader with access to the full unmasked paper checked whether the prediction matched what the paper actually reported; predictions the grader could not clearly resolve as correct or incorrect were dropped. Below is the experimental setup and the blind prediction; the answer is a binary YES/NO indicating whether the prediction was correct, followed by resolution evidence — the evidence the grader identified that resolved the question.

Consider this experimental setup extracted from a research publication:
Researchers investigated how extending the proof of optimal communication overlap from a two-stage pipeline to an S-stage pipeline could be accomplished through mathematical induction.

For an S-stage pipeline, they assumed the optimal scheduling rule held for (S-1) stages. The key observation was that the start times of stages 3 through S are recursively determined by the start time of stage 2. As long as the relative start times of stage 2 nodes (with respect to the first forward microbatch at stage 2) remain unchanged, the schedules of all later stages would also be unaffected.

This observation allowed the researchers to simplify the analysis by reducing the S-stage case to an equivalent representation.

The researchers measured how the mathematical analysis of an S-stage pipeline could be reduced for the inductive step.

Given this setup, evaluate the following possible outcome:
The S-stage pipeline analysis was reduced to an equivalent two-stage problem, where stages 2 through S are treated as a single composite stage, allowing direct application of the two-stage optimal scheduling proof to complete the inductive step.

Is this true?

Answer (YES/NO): NO